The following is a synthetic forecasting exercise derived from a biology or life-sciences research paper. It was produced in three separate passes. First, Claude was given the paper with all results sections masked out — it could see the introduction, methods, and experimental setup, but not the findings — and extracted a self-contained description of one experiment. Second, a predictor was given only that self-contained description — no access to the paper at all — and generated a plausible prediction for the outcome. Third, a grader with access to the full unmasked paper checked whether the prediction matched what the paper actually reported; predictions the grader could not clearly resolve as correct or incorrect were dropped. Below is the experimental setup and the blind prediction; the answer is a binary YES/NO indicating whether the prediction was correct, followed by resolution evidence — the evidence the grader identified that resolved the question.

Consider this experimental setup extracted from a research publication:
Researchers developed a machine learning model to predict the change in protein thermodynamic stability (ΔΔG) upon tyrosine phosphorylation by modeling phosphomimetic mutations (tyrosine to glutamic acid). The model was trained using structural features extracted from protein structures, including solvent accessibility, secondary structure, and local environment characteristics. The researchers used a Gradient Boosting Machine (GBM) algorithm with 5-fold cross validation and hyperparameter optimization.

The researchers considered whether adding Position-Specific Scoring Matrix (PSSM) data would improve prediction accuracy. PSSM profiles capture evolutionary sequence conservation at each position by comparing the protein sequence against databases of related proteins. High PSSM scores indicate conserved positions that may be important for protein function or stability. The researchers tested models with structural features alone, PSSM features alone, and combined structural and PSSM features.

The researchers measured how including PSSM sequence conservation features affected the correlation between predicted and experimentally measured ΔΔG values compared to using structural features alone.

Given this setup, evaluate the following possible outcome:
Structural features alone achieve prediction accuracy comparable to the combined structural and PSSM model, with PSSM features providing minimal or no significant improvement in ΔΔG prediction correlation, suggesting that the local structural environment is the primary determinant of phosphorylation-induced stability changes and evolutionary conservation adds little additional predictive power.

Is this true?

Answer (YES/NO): YES